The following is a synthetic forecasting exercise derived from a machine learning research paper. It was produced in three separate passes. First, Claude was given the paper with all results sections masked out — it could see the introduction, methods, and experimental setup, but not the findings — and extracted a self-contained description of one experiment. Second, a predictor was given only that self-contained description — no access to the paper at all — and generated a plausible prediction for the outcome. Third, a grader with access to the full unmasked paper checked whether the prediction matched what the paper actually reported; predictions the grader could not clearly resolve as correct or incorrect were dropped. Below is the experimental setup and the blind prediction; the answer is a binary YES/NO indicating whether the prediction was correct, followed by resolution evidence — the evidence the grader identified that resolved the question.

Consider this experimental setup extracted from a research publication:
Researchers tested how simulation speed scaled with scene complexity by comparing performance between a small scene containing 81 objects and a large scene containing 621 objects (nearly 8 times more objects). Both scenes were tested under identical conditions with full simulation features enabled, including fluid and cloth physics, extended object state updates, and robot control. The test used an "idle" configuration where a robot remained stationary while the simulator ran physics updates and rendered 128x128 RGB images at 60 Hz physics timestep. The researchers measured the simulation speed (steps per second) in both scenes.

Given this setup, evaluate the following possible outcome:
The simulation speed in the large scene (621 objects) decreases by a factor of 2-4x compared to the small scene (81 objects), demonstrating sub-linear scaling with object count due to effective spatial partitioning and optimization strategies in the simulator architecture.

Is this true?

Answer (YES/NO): YES